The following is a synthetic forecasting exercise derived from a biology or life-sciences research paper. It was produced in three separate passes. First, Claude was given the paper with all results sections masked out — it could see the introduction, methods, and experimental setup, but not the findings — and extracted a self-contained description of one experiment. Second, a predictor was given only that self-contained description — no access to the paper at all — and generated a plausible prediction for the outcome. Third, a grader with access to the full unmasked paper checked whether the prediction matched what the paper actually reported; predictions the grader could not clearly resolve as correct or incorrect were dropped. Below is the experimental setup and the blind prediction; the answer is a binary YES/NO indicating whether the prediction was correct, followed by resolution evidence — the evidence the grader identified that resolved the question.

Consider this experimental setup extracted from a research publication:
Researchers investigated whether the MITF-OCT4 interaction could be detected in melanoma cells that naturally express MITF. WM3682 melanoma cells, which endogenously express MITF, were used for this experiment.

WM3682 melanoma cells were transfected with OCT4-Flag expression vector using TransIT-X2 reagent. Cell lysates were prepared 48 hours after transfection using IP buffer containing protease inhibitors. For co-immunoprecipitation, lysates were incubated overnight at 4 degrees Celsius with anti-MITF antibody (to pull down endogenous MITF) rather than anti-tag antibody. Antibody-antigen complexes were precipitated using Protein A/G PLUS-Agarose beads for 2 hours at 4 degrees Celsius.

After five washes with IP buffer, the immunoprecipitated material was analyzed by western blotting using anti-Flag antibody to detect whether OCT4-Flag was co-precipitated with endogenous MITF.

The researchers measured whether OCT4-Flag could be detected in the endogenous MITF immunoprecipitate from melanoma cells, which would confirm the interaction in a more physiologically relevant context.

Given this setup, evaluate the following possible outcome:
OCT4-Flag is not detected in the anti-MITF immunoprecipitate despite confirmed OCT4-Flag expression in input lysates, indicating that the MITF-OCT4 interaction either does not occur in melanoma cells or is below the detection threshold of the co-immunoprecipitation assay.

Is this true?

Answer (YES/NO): NO